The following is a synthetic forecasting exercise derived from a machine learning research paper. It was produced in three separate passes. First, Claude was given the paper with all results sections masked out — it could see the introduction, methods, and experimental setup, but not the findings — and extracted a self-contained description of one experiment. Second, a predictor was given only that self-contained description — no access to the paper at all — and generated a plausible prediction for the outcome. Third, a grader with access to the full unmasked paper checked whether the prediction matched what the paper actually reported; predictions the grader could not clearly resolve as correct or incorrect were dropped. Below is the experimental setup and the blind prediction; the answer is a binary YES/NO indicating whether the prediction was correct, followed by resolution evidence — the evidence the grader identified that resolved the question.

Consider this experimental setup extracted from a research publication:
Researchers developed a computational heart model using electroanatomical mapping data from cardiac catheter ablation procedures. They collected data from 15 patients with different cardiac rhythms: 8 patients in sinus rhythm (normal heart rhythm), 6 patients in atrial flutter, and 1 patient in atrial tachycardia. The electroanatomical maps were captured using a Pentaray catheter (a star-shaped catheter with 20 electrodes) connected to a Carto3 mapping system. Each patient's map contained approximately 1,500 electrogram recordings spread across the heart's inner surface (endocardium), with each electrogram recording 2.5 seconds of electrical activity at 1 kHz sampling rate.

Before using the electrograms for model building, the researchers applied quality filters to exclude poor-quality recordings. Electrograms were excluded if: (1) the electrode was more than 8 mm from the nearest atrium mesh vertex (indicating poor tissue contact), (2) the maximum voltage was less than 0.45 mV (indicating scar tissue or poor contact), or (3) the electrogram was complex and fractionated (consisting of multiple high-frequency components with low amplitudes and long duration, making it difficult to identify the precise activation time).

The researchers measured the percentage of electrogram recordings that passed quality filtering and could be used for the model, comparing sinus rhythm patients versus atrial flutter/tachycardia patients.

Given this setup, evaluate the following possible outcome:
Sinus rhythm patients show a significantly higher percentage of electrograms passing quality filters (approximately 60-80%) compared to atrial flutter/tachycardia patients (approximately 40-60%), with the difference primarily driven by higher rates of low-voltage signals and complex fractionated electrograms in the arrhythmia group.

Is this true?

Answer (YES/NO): NO